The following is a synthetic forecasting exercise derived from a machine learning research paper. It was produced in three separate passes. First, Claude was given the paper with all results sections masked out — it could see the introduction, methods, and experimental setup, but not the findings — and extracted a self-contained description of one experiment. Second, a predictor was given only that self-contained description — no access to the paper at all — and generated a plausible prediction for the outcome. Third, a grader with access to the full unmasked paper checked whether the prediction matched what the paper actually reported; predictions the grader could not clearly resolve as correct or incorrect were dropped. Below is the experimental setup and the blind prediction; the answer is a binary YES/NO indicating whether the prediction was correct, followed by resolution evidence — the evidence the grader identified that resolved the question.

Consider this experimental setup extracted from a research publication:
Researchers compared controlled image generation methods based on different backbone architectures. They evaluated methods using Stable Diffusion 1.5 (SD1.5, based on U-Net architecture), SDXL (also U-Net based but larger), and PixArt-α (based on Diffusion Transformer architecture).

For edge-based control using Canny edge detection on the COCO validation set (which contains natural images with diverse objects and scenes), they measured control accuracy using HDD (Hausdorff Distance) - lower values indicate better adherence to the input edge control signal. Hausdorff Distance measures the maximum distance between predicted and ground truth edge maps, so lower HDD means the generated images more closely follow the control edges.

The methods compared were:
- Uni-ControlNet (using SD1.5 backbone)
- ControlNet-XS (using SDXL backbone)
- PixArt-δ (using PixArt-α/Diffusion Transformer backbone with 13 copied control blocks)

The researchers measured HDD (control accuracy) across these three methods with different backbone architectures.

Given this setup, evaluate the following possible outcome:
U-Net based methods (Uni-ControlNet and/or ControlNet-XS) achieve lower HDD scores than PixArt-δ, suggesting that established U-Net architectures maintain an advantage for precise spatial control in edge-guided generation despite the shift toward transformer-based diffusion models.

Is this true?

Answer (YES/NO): YES